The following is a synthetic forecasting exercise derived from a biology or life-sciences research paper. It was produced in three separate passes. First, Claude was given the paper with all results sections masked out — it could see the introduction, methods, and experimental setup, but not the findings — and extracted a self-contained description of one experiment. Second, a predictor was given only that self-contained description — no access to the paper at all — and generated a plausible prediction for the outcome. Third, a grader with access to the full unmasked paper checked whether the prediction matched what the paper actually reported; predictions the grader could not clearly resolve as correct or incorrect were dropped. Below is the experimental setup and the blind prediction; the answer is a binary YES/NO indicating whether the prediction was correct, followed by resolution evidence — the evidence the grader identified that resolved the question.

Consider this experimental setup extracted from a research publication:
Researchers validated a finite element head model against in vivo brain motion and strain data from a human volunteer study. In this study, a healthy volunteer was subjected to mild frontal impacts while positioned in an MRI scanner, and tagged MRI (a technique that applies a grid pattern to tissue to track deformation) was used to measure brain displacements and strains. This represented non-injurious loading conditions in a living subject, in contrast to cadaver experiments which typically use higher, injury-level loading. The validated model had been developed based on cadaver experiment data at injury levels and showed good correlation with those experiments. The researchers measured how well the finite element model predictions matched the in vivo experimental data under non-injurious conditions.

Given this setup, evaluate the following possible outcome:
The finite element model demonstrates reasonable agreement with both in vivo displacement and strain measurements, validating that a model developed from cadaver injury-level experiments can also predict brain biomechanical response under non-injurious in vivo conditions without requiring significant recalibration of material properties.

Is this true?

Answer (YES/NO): NO